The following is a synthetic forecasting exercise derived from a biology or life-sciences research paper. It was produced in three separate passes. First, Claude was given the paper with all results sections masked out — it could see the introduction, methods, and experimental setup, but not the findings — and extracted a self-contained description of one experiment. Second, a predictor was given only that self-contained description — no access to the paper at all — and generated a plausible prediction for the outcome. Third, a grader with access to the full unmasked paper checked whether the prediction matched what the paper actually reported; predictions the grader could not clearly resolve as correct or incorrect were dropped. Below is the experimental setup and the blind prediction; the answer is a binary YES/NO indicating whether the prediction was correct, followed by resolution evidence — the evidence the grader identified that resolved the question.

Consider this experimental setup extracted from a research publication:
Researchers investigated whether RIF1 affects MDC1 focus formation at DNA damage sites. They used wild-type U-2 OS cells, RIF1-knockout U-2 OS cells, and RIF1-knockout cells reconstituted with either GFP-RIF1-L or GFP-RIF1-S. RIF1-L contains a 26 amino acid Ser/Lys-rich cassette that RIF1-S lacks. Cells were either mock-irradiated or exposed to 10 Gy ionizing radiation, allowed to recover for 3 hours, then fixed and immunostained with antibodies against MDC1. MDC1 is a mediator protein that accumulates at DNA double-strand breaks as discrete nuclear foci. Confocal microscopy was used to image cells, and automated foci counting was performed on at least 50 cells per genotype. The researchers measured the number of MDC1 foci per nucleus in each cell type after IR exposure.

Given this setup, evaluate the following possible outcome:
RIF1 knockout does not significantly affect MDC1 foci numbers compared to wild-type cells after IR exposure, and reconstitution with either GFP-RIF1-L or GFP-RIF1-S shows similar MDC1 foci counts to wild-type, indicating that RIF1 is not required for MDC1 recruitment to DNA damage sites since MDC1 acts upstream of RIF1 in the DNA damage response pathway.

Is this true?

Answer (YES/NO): NO